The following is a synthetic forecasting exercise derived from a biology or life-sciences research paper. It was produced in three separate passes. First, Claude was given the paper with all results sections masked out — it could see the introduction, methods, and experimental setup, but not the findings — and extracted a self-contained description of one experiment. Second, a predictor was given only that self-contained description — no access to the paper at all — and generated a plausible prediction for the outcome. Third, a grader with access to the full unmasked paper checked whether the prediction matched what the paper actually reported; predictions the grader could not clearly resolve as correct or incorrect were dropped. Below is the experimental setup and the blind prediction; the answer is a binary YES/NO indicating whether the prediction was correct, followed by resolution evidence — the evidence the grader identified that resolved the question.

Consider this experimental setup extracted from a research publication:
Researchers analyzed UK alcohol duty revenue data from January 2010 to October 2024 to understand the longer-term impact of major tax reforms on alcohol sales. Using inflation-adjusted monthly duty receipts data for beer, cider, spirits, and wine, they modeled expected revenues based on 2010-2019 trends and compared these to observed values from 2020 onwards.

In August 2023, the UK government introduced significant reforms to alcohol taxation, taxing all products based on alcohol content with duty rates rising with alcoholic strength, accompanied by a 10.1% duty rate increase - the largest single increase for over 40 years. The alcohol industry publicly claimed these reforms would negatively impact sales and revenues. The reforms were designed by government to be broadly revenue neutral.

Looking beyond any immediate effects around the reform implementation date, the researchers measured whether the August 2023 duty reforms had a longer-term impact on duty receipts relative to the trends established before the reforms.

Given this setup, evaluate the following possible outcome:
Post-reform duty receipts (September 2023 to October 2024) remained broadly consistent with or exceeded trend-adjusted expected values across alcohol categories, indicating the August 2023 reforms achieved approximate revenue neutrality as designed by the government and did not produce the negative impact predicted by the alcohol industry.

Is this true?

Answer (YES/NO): NO